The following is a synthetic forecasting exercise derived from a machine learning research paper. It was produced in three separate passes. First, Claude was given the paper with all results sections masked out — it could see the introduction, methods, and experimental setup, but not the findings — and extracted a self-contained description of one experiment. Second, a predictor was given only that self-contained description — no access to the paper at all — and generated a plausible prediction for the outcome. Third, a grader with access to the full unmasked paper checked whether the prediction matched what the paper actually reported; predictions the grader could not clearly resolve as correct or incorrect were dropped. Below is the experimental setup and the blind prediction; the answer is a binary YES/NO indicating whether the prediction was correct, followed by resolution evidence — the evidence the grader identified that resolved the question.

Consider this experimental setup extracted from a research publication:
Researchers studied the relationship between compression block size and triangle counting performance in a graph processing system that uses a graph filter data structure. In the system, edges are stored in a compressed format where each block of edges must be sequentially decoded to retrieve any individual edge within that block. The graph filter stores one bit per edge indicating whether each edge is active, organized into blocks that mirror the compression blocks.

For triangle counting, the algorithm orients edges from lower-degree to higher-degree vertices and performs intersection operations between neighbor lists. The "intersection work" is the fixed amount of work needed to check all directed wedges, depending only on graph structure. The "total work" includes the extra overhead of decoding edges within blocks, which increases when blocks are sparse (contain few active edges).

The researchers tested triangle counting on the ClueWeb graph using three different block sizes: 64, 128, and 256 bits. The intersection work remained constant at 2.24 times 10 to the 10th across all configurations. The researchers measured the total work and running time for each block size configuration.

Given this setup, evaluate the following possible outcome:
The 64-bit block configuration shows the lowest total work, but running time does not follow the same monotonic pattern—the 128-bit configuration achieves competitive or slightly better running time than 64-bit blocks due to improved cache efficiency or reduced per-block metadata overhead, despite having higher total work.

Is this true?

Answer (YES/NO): NO